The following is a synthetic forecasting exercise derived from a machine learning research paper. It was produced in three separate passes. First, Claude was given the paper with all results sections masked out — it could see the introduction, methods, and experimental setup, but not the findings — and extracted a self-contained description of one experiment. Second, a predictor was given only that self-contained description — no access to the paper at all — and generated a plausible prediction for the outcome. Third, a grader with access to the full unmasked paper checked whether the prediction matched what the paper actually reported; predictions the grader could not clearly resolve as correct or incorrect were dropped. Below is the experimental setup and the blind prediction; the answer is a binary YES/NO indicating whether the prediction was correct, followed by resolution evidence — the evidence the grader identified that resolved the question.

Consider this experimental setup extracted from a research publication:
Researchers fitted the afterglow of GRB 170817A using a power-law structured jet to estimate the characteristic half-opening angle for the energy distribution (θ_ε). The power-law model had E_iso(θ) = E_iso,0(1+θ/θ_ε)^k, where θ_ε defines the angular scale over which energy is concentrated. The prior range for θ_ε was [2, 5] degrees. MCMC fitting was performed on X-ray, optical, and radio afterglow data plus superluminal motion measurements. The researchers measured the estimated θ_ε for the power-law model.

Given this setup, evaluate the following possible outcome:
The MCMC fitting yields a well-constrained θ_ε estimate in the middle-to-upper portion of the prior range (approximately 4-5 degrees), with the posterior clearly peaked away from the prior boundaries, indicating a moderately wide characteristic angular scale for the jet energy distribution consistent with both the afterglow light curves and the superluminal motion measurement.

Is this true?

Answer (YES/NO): YES